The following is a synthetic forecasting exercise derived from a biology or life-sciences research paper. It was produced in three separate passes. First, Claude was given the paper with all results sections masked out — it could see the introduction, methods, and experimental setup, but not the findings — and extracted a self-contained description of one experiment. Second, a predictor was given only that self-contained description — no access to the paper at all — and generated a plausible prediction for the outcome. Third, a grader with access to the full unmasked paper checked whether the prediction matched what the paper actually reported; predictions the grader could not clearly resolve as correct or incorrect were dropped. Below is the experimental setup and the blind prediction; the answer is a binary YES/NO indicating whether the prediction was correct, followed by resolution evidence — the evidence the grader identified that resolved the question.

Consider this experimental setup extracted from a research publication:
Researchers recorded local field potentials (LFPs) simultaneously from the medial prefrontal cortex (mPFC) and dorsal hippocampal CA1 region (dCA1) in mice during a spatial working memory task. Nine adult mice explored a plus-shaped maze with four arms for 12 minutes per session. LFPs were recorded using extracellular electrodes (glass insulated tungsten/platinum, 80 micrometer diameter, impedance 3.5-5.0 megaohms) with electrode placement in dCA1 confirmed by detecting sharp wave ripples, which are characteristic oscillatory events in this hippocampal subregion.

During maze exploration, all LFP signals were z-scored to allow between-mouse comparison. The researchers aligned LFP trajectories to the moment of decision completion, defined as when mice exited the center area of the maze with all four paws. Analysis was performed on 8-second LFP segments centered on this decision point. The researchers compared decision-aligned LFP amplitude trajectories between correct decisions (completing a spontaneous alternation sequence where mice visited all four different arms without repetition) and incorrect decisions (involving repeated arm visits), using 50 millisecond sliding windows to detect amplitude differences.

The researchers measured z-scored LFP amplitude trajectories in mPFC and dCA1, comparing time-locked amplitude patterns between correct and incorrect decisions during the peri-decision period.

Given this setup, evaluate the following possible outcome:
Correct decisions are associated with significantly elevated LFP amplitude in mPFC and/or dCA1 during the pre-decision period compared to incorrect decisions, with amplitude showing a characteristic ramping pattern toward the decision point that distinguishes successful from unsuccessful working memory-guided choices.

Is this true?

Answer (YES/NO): NO